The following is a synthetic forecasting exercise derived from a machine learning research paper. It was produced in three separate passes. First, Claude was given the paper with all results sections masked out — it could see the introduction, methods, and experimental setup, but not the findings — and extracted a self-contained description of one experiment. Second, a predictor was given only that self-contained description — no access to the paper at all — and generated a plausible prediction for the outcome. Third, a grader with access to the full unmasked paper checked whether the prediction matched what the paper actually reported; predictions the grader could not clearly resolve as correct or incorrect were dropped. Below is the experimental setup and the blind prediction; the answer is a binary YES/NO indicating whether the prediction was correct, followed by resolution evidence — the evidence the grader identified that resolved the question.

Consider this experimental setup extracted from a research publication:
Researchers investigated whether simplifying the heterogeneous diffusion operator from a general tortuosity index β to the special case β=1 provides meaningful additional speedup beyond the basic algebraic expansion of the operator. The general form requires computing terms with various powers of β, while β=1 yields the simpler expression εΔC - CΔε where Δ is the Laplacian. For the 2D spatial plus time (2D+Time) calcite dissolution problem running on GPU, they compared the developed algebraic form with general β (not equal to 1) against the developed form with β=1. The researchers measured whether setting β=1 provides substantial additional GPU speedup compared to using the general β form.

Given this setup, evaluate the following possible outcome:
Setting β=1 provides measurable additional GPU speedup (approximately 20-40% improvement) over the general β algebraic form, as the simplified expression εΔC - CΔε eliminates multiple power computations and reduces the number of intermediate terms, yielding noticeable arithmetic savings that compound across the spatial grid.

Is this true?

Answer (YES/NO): NO